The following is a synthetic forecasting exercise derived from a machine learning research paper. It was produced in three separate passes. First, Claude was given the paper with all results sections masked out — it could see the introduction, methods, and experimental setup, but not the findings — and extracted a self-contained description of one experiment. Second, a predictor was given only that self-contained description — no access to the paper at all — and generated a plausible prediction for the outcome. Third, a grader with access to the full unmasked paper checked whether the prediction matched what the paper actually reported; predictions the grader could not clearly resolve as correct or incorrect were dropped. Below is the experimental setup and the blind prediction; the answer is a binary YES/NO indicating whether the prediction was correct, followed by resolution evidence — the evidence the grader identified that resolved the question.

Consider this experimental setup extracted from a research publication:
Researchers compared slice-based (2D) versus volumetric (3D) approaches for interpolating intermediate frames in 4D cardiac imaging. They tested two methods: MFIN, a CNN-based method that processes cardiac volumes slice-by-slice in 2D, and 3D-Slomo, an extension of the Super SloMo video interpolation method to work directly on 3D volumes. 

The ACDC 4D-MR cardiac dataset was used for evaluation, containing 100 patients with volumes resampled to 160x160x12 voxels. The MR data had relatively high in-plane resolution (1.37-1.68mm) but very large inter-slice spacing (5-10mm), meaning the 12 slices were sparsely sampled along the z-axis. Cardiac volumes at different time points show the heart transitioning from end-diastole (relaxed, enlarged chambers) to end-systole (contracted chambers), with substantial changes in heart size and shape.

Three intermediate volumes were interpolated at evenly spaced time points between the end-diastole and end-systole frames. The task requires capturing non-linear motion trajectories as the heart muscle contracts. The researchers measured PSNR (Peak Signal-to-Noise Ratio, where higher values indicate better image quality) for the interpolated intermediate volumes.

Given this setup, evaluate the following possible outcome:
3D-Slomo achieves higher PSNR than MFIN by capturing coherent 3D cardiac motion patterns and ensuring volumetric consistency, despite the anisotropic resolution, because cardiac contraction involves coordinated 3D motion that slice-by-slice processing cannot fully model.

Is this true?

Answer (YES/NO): YES